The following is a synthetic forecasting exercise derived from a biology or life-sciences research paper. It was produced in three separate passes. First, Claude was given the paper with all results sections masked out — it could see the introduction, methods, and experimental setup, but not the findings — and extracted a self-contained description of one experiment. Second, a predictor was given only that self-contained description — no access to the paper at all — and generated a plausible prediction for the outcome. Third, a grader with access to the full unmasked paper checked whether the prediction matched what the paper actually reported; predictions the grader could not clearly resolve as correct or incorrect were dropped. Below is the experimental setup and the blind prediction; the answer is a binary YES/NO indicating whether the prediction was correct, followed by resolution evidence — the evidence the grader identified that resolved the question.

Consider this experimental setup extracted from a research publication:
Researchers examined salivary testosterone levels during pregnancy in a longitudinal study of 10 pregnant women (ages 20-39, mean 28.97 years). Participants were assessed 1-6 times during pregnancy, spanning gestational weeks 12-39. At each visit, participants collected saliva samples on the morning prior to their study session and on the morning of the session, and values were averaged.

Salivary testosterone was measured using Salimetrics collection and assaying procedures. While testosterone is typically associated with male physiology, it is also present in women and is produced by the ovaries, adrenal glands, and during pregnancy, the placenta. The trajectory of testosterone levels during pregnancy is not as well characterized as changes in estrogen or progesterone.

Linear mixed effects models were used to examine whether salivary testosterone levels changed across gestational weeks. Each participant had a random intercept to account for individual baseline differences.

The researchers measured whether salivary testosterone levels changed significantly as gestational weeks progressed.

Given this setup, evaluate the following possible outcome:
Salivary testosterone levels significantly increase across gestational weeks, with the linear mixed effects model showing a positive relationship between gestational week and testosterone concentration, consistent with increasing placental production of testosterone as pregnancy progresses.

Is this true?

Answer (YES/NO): YES